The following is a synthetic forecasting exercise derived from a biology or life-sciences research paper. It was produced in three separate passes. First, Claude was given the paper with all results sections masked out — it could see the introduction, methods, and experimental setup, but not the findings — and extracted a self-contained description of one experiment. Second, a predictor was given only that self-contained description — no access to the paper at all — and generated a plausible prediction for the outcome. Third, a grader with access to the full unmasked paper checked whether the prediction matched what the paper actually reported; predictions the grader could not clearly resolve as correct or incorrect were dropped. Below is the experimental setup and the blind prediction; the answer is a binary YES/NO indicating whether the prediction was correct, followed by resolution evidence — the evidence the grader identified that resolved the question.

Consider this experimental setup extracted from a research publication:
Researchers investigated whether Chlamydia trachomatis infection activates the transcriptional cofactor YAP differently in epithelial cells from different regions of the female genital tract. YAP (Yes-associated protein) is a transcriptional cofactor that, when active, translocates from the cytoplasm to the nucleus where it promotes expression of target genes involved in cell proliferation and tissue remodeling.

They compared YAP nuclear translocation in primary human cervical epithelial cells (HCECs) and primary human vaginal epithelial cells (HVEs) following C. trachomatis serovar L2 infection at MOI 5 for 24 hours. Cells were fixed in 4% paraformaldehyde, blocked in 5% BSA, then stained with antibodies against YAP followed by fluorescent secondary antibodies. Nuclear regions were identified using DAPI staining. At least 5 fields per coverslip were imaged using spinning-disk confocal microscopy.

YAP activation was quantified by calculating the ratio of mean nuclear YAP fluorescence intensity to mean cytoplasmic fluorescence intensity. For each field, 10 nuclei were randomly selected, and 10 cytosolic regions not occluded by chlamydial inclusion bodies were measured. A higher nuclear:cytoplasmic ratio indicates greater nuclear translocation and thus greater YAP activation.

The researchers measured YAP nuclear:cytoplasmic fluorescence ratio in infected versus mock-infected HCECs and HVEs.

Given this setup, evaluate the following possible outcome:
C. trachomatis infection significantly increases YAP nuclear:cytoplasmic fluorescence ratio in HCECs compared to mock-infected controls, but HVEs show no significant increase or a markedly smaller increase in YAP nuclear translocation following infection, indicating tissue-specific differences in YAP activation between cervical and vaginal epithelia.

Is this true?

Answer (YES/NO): YES